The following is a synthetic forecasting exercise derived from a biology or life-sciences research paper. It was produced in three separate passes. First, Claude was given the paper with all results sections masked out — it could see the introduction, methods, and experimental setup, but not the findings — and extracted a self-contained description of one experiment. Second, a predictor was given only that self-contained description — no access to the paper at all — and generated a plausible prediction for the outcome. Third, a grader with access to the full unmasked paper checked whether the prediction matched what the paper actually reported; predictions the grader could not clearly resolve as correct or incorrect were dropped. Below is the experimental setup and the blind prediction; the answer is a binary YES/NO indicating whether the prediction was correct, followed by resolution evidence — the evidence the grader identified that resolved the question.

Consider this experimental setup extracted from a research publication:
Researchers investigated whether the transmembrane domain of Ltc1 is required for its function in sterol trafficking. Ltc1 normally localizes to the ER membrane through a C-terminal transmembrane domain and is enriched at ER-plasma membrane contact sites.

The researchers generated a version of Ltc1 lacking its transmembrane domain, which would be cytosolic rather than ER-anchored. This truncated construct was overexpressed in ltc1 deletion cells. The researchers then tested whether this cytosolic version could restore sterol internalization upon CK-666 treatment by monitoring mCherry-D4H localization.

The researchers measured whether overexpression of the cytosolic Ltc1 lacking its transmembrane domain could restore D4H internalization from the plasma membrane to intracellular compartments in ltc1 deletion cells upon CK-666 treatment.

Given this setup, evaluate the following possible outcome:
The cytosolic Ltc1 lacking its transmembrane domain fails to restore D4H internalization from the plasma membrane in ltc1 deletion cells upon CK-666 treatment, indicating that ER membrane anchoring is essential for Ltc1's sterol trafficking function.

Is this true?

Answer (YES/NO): NO